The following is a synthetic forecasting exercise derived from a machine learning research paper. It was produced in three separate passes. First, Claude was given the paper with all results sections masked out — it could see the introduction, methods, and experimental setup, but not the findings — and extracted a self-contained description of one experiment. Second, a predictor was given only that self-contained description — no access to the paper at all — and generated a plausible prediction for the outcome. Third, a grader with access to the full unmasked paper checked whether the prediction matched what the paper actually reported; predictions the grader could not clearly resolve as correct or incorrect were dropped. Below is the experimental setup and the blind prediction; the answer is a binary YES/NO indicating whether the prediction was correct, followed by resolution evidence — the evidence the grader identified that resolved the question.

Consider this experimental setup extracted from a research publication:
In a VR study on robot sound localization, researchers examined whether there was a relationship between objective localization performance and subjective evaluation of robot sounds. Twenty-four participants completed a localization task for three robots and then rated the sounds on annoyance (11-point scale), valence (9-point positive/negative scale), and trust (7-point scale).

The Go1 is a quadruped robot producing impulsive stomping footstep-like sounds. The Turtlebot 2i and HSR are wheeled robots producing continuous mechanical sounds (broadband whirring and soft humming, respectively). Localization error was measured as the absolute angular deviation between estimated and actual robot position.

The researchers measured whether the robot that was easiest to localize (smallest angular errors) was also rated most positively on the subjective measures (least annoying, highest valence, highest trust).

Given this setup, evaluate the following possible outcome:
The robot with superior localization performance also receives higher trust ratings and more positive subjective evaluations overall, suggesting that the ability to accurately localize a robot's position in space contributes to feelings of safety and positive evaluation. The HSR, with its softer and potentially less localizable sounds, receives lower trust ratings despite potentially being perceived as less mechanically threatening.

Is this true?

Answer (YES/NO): NO